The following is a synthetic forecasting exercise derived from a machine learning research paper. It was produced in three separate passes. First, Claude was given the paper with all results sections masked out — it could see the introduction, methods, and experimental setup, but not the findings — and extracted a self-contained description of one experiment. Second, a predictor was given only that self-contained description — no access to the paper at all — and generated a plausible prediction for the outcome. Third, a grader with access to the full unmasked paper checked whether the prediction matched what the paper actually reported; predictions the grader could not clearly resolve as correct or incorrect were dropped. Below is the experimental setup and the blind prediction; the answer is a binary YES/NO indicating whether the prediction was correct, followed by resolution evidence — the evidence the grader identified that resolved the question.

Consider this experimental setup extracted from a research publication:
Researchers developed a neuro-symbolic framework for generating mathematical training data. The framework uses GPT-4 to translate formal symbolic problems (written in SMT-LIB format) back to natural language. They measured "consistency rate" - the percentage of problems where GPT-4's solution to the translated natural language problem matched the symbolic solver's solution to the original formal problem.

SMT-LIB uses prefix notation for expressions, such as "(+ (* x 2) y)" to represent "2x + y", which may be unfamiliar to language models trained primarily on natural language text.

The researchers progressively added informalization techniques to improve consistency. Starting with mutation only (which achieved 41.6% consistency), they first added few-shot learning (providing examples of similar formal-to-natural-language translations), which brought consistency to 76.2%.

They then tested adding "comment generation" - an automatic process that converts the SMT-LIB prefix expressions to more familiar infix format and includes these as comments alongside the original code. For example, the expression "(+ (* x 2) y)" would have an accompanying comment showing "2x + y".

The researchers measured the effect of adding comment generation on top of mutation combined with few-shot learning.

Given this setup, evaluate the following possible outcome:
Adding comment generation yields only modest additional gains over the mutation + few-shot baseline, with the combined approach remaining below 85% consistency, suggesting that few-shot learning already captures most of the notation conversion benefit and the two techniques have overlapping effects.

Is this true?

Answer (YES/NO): NO